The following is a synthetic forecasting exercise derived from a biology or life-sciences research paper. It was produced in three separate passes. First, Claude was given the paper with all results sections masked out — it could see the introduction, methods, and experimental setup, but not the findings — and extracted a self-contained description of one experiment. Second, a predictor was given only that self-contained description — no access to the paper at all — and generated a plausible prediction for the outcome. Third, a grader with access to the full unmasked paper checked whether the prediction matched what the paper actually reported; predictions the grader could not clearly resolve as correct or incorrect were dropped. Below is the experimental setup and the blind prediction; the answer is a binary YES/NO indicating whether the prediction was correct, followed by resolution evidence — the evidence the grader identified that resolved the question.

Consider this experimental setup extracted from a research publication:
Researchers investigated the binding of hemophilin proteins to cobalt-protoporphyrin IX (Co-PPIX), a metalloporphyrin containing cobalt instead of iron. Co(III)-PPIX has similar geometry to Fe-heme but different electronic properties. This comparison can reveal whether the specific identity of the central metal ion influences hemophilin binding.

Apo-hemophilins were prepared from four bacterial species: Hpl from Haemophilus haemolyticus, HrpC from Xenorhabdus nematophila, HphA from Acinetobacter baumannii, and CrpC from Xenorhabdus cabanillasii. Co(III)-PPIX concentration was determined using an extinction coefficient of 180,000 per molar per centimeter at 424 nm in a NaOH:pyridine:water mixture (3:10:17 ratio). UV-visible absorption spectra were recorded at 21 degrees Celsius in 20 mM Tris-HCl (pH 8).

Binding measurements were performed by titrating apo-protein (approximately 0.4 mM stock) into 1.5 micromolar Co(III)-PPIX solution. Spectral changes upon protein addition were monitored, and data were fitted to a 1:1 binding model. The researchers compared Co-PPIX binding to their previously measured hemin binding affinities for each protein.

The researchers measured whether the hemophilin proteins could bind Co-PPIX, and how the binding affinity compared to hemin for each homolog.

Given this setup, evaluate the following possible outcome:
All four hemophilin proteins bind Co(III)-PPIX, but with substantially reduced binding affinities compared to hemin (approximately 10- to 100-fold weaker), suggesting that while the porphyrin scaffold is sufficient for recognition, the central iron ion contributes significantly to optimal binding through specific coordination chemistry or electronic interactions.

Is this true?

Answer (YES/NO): NO